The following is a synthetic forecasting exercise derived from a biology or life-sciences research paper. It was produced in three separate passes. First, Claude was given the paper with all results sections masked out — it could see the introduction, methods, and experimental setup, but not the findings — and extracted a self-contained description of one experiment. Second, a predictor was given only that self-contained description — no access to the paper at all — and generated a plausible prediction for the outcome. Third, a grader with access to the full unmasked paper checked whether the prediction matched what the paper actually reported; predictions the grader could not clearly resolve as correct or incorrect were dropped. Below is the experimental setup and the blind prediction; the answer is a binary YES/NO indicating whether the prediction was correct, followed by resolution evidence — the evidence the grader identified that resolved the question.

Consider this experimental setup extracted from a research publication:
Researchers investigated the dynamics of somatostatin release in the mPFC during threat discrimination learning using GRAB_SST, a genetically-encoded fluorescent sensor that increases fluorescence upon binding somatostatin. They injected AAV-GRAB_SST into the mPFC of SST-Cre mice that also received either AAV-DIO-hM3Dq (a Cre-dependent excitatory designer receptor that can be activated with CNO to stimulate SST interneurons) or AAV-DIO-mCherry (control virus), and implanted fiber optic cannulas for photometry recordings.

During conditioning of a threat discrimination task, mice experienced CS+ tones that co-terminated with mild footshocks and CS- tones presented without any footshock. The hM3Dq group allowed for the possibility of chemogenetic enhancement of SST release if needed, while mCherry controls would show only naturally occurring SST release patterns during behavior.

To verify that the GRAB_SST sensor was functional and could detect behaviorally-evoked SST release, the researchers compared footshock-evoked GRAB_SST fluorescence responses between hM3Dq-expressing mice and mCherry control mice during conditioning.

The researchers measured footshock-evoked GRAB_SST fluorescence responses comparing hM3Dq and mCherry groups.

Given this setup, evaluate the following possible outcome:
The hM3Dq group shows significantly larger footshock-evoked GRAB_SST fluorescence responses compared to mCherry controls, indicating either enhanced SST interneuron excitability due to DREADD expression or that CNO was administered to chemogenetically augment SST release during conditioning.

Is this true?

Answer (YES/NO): NO